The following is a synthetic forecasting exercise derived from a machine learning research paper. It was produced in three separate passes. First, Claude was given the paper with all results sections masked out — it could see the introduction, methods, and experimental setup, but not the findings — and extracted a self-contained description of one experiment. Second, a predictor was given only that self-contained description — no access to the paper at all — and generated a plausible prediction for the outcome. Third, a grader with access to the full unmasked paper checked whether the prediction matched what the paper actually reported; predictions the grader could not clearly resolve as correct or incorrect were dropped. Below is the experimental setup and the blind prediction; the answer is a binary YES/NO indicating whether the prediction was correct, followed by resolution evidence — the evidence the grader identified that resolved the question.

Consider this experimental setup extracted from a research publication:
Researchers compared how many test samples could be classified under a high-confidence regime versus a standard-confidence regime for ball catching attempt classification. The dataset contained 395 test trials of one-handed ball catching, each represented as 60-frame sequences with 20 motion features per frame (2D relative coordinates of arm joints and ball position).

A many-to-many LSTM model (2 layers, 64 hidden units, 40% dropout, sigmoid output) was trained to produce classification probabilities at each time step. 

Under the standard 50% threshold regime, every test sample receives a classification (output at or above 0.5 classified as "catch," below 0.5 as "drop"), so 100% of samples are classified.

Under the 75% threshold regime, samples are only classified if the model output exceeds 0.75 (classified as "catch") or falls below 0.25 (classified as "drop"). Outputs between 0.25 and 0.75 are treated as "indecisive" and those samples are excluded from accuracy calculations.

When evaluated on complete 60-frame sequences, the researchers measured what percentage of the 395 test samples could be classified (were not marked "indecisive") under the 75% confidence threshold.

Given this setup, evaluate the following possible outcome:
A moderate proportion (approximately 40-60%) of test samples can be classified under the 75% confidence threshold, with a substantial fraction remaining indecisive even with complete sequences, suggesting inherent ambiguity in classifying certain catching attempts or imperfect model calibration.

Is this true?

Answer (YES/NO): NO